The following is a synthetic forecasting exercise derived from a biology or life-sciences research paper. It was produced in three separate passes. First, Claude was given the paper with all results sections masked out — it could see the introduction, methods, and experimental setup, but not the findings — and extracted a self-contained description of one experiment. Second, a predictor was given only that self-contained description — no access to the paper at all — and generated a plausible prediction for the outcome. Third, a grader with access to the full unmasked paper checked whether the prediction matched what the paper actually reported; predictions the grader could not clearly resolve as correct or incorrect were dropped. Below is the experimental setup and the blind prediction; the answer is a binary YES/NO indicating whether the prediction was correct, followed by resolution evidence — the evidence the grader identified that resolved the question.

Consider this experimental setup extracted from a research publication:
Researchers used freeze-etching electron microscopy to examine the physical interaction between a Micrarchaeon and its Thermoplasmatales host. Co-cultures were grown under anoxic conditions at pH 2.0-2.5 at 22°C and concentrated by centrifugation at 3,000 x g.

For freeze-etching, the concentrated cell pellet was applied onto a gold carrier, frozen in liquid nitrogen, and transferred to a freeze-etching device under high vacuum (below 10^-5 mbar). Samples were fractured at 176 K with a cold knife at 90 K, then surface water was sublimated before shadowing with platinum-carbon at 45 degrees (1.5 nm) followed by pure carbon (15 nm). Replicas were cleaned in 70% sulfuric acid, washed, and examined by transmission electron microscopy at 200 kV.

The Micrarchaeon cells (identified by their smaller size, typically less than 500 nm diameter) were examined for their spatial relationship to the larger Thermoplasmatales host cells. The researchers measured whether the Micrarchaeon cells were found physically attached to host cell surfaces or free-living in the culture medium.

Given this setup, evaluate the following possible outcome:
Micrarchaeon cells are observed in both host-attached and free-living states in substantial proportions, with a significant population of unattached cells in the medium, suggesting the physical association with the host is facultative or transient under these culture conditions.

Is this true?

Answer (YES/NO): YES